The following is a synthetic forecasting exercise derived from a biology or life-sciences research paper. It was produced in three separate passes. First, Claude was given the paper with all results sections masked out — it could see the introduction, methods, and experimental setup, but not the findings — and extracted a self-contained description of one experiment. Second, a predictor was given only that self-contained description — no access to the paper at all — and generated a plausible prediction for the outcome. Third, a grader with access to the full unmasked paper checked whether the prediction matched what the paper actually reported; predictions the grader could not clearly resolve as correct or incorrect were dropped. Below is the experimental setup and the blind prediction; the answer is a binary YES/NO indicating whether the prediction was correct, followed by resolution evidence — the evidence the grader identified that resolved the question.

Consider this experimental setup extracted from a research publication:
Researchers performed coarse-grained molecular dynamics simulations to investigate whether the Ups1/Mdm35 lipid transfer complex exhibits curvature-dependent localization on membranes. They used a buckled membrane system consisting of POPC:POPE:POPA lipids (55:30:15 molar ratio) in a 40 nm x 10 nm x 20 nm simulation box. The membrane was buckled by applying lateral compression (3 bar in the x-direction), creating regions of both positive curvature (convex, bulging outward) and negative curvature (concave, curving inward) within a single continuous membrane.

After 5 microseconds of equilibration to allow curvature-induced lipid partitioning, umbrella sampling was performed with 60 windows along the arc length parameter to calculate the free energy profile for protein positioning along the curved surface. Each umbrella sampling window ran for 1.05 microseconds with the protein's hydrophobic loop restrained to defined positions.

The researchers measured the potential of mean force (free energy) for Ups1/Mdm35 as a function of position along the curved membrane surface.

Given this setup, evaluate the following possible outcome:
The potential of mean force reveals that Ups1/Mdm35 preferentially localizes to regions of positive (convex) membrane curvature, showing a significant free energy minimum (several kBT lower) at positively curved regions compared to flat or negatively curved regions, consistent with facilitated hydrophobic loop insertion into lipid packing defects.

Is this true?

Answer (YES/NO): YES